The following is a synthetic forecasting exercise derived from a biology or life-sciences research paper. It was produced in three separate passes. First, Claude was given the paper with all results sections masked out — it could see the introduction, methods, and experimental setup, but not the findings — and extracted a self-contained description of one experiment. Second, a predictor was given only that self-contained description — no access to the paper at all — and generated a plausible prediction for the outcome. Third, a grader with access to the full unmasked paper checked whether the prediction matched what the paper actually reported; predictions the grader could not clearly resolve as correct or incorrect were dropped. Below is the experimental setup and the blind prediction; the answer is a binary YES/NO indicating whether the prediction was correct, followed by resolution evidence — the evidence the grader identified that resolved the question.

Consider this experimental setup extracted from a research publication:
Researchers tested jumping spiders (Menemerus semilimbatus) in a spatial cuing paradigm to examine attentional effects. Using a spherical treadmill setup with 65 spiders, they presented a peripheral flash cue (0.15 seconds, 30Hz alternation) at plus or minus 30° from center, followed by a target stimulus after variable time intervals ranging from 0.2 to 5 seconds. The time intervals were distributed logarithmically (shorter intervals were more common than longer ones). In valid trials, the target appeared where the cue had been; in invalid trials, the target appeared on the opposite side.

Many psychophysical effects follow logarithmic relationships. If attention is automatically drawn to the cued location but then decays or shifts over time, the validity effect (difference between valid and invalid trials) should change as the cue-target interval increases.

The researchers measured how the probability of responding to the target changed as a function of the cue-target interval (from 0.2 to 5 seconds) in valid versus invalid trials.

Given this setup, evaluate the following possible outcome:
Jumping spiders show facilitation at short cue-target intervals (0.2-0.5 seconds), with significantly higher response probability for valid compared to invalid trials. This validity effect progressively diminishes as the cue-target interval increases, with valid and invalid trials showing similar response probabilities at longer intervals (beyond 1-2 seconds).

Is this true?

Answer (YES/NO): NO